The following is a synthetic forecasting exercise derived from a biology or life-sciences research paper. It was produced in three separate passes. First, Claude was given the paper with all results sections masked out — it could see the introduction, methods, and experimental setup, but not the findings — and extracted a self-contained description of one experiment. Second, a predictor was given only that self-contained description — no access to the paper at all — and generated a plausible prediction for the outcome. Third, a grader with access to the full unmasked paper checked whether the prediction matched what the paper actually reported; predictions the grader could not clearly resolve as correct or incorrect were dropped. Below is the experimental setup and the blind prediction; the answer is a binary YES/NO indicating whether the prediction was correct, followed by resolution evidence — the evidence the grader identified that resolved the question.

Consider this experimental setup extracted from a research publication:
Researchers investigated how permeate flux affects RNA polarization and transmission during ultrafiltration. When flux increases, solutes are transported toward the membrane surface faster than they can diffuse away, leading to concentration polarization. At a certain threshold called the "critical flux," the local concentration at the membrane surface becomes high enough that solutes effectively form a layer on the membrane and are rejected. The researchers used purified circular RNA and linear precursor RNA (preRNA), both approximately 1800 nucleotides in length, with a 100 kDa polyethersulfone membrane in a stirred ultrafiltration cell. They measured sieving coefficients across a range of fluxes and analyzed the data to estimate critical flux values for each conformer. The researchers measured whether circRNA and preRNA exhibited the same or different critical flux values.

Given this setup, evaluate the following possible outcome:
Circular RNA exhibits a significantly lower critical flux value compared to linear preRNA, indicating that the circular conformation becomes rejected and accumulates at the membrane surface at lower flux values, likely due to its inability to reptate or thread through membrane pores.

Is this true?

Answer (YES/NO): NO